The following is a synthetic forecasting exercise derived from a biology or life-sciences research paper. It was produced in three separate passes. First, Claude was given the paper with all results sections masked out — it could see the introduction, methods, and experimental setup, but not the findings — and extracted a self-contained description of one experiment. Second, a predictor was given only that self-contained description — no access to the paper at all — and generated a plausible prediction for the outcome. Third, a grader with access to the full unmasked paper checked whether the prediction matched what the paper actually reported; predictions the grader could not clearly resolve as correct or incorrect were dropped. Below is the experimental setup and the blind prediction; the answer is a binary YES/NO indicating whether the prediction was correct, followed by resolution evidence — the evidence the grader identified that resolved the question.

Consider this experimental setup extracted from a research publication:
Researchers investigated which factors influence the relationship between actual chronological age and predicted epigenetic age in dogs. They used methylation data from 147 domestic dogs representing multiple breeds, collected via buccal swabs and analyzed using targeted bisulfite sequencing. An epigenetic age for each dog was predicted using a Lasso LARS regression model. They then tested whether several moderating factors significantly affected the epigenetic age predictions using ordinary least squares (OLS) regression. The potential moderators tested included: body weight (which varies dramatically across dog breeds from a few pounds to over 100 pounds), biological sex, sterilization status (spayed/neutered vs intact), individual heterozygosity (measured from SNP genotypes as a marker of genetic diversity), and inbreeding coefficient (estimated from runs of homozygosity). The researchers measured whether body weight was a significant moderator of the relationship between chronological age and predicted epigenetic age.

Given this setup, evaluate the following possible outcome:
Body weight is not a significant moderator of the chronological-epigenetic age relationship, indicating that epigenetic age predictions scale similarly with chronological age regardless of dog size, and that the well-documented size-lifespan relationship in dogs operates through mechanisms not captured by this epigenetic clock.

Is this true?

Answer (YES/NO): NO